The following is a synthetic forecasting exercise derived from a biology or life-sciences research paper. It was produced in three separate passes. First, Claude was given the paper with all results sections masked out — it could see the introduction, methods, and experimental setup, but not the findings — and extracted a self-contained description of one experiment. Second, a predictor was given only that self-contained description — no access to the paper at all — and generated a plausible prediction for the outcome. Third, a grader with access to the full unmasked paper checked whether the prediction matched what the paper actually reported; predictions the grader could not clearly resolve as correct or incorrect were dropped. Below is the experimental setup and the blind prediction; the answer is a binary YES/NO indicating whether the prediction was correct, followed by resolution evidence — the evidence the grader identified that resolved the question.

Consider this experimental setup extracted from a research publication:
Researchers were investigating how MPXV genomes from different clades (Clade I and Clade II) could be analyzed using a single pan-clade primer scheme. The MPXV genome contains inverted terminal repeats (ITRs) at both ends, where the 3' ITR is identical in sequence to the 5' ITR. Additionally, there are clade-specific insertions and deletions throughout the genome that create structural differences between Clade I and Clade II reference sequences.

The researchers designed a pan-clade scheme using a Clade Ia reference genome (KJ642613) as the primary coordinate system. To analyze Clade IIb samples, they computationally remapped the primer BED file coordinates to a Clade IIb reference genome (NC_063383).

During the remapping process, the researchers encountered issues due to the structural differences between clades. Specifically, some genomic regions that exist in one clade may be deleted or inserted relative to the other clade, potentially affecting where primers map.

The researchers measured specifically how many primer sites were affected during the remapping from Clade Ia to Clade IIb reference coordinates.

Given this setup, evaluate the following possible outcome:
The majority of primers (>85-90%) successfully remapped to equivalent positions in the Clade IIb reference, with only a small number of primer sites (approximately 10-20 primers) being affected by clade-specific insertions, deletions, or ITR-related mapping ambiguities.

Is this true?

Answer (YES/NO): NO